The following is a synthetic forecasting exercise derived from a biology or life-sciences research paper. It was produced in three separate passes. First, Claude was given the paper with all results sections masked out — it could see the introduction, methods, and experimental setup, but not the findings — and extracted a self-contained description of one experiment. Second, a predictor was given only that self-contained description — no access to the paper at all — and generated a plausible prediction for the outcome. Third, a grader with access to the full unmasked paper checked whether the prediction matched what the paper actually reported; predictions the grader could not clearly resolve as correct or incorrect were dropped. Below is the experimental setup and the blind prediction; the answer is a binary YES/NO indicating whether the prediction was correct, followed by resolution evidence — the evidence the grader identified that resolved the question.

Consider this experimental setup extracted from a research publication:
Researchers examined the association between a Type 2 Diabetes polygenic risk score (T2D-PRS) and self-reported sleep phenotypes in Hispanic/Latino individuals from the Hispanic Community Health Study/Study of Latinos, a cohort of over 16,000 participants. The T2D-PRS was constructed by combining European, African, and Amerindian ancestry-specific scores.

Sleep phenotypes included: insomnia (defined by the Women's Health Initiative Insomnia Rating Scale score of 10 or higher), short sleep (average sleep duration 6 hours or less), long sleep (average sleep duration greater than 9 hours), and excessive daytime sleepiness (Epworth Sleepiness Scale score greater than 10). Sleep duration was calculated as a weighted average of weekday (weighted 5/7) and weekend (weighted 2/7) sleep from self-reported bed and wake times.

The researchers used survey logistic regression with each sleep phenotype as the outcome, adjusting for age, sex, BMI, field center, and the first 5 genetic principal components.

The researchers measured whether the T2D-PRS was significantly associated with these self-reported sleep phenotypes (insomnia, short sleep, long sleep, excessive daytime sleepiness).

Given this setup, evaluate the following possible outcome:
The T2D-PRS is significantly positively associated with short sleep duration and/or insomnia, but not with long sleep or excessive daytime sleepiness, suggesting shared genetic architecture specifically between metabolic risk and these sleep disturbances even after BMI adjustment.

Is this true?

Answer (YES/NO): NO